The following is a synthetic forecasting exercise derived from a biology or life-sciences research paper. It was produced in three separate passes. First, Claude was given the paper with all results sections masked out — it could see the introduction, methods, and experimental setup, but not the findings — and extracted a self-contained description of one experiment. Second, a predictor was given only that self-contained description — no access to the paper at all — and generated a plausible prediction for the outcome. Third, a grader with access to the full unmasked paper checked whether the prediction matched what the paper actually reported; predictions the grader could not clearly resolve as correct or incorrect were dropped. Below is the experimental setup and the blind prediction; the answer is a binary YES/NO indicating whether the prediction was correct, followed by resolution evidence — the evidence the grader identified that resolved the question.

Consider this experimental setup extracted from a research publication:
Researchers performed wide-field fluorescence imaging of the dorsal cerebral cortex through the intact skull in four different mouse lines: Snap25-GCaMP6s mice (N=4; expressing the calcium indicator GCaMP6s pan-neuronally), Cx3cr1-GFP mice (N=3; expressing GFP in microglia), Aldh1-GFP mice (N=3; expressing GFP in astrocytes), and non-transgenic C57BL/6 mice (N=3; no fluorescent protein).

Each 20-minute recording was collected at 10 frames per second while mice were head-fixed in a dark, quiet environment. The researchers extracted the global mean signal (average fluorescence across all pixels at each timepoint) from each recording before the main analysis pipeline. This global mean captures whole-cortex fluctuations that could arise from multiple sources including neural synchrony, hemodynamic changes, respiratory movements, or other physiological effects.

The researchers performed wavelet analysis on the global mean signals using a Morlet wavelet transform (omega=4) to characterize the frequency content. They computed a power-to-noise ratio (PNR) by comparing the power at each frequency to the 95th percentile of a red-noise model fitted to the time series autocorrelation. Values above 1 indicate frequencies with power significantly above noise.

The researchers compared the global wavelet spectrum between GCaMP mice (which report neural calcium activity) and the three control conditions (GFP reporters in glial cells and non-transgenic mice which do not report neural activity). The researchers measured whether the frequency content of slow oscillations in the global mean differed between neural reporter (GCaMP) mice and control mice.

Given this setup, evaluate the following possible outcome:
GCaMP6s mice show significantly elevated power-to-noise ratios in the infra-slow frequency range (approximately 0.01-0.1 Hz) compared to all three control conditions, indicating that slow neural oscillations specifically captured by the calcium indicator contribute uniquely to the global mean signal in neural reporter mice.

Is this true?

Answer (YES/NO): NO